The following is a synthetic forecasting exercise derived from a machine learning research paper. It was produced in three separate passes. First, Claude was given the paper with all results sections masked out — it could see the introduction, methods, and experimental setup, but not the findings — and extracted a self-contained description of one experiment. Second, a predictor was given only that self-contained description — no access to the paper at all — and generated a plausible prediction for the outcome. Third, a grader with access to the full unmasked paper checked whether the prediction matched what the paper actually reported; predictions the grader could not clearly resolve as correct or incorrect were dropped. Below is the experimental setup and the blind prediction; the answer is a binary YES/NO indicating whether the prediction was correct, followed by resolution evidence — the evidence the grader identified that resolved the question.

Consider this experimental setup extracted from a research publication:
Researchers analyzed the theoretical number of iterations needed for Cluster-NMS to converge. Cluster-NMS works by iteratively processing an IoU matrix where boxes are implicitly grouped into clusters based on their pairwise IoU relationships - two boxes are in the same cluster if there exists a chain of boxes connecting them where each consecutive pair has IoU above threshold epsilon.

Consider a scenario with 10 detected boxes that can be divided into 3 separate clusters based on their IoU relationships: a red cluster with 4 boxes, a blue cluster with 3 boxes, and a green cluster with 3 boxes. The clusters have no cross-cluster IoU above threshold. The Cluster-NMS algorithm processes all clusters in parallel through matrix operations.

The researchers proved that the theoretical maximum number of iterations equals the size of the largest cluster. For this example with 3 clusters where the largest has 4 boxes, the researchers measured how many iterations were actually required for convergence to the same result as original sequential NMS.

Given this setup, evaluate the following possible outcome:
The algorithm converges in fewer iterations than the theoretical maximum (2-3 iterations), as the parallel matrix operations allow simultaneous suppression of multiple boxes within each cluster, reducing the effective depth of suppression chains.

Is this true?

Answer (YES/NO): YES